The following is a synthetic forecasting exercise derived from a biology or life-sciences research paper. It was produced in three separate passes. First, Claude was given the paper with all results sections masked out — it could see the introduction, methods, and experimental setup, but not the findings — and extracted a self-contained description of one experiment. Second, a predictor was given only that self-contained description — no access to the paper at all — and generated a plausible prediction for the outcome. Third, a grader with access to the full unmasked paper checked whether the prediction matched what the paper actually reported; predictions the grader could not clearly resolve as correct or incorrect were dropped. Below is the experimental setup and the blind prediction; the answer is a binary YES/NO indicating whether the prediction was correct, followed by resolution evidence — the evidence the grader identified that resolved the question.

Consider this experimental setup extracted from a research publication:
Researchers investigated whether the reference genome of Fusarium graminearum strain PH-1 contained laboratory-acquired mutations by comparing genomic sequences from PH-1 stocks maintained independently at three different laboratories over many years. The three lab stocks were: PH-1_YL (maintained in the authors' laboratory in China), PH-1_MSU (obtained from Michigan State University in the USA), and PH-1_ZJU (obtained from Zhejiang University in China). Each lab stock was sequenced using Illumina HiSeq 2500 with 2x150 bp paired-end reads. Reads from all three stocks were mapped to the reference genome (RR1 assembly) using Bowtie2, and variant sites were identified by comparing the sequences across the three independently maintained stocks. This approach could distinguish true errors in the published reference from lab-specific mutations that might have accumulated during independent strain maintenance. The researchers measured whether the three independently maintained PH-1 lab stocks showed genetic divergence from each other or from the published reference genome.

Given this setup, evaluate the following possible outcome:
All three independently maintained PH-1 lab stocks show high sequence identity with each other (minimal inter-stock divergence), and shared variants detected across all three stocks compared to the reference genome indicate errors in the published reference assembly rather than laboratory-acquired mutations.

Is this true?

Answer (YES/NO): YES